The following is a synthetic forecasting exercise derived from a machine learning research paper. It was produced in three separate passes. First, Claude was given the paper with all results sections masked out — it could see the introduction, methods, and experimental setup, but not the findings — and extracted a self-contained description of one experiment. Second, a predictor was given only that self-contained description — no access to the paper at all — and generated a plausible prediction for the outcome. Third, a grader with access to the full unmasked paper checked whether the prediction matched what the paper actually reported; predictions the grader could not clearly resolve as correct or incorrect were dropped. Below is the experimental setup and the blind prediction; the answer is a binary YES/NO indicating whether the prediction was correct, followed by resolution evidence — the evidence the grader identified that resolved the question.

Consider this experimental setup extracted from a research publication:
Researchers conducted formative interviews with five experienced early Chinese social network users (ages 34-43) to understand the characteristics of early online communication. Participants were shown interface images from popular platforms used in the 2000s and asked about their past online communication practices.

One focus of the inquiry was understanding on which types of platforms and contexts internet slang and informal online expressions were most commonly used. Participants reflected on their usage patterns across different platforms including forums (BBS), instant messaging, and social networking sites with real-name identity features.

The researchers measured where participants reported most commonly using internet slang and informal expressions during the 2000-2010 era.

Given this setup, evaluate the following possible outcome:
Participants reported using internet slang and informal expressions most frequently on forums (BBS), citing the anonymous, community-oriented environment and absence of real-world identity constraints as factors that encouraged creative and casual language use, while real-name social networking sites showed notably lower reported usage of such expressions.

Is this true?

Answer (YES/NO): NO